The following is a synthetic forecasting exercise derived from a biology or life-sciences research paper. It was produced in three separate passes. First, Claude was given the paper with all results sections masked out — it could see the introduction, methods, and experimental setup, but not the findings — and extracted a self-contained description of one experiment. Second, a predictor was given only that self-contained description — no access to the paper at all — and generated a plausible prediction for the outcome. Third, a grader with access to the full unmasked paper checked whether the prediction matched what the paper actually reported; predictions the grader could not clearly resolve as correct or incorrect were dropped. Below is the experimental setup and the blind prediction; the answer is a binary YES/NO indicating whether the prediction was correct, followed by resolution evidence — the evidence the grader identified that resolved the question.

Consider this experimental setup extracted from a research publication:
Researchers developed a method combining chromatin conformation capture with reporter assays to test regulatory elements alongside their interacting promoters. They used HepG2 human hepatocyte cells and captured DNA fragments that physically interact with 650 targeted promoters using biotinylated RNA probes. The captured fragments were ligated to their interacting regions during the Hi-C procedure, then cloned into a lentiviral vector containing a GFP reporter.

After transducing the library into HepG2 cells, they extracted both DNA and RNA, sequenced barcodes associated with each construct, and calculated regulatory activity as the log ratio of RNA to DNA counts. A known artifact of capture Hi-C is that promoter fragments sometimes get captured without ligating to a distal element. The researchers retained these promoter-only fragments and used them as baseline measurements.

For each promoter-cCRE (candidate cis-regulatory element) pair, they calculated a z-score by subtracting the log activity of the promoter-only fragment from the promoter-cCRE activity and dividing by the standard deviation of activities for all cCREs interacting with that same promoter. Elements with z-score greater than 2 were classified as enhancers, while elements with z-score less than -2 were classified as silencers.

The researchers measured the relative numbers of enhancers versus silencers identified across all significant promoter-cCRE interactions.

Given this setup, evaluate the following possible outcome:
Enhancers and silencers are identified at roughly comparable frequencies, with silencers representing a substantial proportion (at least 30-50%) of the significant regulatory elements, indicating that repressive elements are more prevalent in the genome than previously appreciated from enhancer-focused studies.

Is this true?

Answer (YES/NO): NO